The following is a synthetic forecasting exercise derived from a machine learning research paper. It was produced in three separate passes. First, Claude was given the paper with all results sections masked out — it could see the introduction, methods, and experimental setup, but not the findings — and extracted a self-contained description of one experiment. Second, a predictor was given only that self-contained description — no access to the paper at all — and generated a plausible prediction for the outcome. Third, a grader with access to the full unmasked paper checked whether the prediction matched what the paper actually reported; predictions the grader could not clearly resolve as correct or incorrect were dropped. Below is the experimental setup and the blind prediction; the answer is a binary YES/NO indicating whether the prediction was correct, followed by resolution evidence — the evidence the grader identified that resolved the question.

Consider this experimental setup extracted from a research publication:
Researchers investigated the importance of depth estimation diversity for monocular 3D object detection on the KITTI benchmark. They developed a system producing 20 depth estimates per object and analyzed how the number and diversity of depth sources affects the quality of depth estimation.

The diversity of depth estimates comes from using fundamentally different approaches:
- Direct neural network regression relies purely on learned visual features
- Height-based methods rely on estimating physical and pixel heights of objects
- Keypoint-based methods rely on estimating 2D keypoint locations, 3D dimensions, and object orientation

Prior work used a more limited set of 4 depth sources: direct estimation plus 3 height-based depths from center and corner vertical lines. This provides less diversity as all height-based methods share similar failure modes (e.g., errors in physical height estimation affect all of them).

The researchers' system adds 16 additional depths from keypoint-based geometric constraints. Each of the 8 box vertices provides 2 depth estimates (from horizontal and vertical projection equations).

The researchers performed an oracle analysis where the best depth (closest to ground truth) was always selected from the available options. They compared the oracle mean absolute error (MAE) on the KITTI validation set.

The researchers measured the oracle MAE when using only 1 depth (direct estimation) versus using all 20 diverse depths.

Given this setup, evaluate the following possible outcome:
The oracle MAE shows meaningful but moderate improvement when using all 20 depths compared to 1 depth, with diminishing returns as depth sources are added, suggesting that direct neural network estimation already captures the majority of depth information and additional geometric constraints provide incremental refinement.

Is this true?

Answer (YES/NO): NO